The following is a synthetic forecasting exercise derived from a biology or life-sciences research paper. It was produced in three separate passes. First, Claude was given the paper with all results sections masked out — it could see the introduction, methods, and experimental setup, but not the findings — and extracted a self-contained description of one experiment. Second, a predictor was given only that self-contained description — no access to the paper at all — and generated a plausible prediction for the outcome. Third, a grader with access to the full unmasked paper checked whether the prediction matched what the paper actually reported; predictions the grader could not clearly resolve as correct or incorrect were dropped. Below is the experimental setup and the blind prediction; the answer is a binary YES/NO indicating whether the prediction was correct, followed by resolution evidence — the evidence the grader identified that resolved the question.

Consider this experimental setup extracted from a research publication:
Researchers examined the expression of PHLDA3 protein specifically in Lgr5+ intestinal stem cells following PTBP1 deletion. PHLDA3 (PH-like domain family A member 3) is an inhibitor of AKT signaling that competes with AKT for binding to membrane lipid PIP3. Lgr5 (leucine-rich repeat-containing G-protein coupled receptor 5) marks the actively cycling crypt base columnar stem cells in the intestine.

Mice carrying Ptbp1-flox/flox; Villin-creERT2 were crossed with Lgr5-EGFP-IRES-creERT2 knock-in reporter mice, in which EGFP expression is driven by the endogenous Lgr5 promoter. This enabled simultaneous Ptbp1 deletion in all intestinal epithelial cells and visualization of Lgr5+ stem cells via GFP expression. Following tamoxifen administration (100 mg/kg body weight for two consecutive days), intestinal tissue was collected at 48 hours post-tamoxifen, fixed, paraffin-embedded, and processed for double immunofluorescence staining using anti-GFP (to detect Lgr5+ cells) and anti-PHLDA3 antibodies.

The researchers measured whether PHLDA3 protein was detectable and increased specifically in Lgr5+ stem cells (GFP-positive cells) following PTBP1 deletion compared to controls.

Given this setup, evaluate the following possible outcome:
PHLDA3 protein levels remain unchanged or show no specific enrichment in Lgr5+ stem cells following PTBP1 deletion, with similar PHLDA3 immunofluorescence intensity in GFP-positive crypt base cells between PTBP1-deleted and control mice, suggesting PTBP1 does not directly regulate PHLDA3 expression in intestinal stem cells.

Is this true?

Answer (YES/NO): NO